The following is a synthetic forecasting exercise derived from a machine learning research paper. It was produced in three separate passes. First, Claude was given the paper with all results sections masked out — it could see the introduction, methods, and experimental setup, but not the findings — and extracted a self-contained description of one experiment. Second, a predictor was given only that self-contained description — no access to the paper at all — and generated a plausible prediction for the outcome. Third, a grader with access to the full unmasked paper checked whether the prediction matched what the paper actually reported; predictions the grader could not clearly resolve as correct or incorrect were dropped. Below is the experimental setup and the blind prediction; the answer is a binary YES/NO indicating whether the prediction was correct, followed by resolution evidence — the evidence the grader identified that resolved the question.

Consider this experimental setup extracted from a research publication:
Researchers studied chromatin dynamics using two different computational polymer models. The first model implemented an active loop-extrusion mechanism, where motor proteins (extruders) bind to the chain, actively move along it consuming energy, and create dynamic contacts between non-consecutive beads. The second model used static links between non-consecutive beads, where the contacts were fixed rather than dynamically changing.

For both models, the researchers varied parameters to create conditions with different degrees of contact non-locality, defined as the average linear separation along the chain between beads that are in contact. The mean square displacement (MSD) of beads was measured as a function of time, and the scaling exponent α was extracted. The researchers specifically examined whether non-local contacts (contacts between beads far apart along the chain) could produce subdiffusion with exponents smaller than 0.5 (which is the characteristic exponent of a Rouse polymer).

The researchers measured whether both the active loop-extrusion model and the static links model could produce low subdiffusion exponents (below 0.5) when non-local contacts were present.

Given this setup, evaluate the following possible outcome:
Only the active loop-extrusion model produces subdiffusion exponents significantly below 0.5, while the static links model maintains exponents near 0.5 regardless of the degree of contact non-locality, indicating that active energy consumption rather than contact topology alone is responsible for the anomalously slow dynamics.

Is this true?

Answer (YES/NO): NO